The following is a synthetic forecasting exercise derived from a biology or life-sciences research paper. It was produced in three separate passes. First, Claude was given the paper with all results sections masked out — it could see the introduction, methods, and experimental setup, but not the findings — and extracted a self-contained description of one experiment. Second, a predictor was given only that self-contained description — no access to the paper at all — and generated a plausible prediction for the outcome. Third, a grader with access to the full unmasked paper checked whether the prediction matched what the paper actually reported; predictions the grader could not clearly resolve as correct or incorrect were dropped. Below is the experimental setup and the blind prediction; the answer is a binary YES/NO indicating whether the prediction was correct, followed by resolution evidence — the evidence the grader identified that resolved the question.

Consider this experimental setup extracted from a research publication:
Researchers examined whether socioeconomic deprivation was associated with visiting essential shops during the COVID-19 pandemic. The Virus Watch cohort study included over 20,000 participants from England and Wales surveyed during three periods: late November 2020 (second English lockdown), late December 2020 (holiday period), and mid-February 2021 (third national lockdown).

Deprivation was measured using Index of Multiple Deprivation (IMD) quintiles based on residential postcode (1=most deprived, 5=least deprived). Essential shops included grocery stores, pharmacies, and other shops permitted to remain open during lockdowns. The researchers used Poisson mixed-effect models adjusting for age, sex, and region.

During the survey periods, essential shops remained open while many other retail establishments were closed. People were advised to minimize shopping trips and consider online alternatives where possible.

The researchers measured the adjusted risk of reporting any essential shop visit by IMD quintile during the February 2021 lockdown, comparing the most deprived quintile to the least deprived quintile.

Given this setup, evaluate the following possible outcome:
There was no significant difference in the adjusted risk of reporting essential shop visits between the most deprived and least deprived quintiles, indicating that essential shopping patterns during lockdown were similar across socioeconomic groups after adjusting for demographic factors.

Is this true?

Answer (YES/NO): NO